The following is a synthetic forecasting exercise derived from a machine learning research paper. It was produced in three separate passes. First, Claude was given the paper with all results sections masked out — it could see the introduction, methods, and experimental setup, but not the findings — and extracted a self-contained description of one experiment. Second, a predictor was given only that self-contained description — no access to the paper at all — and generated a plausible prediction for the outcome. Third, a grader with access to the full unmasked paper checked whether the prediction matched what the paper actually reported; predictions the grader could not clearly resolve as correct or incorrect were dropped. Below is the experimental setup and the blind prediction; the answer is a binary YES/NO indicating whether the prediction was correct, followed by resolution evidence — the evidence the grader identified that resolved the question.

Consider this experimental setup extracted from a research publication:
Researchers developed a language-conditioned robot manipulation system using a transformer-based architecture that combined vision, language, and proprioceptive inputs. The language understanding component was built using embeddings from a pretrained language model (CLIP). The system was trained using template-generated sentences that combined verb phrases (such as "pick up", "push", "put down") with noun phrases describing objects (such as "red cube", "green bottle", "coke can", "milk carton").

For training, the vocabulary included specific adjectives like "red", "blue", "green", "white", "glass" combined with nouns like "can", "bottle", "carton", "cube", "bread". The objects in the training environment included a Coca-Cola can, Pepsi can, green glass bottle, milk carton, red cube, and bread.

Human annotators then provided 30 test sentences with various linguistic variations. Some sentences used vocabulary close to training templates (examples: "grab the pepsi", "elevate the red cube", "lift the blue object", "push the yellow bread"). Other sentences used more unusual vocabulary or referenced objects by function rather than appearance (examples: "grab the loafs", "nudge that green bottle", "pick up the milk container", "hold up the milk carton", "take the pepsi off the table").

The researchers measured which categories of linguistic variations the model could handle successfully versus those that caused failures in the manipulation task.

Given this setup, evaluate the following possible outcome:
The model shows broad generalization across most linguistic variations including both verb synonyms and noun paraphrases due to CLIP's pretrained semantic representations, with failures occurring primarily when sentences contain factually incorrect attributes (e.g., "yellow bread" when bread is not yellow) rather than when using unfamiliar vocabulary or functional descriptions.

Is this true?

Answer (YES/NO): NO